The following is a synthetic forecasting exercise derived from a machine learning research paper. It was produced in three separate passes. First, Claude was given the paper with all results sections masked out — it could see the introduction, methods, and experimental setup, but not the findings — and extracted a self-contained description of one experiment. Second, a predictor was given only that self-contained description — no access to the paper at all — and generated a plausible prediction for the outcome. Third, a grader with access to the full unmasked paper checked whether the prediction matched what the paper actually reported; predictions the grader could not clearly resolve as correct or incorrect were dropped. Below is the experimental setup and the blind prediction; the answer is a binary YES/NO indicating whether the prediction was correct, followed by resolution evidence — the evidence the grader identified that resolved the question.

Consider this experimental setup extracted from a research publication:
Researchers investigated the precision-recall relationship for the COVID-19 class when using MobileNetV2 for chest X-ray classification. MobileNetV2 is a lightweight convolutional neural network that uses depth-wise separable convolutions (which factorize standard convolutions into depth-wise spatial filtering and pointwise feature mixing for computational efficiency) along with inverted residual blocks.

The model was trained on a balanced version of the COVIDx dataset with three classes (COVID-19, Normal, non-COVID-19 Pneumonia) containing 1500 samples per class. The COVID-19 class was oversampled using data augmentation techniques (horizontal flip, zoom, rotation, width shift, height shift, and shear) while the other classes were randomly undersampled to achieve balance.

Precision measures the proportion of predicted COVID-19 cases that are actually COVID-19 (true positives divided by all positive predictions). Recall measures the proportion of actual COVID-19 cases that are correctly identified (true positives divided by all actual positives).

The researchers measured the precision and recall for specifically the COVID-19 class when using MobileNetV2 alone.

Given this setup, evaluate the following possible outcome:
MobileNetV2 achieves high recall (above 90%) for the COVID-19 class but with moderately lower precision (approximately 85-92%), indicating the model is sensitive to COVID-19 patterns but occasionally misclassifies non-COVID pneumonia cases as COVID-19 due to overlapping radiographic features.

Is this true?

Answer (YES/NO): NO